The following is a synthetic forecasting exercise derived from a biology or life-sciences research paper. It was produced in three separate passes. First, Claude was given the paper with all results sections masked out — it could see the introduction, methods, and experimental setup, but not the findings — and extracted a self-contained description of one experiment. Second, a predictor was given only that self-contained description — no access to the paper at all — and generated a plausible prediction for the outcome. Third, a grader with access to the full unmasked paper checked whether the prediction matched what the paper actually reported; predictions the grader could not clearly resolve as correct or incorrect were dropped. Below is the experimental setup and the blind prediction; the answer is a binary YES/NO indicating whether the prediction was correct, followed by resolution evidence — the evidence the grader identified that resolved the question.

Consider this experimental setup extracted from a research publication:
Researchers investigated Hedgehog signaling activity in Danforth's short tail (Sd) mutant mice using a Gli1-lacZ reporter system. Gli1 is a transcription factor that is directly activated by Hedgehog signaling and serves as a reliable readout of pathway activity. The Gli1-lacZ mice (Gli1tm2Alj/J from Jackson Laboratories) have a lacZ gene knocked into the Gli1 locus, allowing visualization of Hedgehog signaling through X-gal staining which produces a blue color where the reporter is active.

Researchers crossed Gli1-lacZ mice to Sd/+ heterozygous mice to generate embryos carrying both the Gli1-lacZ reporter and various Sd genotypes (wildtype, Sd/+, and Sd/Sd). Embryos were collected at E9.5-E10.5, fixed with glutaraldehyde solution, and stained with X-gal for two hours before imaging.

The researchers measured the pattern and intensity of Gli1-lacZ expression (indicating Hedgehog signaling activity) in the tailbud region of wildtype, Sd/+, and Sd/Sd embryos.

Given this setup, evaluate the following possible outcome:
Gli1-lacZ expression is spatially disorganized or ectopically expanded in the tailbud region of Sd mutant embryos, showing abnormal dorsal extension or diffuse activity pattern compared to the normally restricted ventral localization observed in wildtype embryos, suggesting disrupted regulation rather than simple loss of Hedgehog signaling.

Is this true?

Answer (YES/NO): NO